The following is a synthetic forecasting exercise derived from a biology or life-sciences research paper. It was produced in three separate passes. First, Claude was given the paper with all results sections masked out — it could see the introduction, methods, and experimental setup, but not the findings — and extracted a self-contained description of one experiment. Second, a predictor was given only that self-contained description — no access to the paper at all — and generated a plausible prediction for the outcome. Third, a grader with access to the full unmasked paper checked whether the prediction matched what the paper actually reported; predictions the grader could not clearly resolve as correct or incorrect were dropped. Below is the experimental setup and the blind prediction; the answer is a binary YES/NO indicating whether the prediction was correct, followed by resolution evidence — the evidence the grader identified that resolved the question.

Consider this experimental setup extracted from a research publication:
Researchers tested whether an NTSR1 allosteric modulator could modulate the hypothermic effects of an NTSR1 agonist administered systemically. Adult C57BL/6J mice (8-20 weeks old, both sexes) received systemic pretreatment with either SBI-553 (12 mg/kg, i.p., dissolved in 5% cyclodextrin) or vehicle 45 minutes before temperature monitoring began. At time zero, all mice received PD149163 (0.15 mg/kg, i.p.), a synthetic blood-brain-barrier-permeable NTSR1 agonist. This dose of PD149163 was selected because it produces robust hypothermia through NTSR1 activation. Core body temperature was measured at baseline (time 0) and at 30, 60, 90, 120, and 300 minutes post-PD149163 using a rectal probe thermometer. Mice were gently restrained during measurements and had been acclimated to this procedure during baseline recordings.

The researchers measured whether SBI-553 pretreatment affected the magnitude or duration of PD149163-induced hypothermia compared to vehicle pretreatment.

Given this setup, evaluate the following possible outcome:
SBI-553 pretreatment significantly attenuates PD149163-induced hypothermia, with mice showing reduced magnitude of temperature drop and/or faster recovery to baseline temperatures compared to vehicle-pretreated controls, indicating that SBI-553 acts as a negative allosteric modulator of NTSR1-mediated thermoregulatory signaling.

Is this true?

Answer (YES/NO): YES